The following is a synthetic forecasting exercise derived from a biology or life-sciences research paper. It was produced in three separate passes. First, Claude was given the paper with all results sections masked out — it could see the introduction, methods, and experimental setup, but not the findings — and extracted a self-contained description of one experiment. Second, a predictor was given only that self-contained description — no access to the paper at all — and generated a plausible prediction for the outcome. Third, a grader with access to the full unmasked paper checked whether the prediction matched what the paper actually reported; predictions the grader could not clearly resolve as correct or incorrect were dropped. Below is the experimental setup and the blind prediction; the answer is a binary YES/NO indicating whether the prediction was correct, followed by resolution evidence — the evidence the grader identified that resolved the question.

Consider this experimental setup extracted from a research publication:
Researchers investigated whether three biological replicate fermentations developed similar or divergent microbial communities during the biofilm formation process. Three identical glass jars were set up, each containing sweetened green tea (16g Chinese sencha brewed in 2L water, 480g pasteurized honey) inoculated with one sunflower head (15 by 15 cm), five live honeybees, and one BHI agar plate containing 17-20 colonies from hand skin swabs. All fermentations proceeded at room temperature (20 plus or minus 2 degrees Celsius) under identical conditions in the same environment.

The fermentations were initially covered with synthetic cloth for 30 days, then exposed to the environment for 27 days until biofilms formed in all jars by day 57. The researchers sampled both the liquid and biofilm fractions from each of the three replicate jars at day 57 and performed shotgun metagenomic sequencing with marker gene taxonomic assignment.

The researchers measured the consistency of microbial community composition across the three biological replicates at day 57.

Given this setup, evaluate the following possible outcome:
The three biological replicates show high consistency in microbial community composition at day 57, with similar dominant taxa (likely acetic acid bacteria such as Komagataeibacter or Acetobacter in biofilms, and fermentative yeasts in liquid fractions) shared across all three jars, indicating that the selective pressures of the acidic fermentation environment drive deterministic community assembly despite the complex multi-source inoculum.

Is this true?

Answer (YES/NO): YES